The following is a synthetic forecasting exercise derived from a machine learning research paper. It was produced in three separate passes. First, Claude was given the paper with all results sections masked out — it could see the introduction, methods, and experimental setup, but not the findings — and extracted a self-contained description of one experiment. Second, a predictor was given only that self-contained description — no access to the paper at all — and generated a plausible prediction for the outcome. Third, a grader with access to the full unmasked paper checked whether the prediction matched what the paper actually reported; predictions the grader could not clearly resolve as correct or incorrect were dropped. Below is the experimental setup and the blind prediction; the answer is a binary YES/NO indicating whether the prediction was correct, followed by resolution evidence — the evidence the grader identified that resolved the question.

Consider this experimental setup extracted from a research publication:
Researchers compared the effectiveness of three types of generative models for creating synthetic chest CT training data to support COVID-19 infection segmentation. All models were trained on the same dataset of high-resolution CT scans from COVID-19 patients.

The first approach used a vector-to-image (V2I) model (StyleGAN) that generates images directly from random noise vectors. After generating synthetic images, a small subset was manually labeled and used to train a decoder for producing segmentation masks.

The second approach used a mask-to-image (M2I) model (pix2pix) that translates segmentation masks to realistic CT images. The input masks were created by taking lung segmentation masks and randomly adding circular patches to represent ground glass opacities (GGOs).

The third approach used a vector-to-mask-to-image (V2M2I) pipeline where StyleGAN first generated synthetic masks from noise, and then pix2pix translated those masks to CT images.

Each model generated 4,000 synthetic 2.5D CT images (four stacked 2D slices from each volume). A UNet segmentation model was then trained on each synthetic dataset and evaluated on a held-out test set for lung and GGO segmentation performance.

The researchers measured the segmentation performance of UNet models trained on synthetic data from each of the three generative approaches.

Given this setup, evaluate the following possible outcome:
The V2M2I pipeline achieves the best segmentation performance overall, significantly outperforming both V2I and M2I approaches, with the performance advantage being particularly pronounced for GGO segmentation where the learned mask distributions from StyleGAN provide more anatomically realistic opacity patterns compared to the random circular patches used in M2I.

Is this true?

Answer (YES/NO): NO